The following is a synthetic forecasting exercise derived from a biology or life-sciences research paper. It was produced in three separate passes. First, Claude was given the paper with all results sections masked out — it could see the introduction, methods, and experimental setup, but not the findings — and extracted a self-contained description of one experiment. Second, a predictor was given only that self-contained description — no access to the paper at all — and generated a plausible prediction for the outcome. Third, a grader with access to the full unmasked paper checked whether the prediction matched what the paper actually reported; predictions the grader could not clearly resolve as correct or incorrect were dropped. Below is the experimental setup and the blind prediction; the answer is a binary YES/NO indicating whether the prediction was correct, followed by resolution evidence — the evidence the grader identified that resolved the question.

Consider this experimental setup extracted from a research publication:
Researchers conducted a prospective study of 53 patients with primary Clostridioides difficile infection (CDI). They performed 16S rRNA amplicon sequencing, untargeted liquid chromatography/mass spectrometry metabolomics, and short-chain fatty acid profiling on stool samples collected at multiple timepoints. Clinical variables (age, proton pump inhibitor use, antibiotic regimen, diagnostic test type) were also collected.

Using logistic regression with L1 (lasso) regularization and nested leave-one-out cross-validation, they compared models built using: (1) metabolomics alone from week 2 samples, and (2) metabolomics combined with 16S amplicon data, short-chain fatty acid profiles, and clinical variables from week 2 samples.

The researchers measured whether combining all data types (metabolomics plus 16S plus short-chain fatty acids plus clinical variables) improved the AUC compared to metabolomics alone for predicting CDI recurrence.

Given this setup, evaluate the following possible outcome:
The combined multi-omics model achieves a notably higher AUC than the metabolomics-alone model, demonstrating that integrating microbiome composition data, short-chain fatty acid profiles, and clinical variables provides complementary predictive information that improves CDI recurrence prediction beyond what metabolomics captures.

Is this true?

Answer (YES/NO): NO